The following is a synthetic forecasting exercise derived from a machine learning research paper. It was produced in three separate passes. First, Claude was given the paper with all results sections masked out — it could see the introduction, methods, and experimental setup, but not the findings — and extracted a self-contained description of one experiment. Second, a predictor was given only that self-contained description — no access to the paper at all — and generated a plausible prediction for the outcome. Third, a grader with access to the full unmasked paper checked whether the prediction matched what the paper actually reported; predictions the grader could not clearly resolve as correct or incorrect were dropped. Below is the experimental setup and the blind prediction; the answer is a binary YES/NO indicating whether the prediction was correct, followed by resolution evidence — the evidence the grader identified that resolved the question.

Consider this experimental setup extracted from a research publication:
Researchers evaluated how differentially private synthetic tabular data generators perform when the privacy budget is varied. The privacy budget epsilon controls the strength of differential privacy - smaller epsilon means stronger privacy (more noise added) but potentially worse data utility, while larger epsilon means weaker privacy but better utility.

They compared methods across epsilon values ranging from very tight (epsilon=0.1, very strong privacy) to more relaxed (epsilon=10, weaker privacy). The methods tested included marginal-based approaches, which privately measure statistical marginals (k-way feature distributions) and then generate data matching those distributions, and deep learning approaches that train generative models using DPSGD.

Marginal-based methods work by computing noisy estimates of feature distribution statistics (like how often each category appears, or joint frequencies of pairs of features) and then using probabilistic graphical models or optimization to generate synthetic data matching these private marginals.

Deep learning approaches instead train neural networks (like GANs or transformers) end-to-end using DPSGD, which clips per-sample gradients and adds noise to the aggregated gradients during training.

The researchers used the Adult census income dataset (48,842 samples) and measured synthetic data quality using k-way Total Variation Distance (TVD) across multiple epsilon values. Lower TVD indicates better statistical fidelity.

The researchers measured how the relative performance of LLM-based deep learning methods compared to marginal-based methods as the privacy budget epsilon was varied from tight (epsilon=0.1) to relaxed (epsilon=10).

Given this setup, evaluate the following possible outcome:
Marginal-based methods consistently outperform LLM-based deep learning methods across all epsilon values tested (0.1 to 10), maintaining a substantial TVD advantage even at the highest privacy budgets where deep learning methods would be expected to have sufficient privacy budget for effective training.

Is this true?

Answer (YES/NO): NO